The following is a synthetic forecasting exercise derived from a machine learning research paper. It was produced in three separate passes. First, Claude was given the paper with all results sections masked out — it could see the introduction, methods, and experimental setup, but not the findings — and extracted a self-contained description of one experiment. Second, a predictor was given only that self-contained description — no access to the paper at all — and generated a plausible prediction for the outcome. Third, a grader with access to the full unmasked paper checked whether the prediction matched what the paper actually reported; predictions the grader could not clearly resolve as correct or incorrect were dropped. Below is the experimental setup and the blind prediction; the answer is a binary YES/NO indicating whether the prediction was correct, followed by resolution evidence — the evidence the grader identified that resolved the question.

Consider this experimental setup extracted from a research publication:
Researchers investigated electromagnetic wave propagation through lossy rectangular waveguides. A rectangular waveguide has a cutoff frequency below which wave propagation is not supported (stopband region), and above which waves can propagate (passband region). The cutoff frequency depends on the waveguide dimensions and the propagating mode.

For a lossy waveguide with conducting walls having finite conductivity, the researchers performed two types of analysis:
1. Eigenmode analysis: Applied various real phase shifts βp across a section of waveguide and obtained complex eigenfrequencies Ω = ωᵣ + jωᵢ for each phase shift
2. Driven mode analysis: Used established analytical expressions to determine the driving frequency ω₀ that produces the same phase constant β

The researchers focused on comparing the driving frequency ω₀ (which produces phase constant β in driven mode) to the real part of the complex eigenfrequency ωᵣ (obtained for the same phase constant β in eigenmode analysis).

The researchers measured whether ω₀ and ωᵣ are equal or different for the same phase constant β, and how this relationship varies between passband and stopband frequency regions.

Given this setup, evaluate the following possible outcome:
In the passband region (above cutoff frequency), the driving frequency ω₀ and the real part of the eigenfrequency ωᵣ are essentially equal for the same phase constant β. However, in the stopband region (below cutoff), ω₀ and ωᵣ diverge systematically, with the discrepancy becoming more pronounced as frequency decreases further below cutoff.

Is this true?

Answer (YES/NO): YES